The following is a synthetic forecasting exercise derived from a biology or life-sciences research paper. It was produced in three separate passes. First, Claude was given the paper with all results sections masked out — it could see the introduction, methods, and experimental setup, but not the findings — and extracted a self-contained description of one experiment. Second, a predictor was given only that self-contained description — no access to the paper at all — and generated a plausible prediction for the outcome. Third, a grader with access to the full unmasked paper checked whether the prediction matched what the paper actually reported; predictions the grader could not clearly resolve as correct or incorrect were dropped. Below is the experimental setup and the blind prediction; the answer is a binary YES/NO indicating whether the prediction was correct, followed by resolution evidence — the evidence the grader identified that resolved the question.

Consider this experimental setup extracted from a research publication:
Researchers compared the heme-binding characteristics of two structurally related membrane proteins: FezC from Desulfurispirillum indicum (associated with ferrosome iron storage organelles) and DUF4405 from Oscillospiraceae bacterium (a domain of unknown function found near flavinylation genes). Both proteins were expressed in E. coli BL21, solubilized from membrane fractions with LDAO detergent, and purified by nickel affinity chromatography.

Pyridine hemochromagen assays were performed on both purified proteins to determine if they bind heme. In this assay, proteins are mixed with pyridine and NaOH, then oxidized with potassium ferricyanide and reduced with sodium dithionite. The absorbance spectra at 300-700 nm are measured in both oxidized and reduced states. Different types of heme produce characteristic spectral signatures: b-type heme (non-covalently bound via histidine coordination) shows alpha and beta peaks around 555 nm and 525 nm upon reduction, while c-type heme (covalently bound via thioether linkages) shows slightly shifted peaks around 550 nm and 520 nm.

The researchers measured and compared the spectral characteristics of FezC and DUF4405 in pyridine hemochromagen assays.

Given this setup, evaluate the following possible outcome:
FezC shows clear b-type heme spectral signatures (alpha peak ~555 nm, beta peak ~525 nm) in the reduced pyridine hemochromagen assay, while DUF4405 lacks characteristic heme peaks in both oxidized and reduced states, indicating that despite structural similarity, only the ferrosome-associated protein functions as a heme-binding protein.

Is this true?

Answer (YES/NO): NO